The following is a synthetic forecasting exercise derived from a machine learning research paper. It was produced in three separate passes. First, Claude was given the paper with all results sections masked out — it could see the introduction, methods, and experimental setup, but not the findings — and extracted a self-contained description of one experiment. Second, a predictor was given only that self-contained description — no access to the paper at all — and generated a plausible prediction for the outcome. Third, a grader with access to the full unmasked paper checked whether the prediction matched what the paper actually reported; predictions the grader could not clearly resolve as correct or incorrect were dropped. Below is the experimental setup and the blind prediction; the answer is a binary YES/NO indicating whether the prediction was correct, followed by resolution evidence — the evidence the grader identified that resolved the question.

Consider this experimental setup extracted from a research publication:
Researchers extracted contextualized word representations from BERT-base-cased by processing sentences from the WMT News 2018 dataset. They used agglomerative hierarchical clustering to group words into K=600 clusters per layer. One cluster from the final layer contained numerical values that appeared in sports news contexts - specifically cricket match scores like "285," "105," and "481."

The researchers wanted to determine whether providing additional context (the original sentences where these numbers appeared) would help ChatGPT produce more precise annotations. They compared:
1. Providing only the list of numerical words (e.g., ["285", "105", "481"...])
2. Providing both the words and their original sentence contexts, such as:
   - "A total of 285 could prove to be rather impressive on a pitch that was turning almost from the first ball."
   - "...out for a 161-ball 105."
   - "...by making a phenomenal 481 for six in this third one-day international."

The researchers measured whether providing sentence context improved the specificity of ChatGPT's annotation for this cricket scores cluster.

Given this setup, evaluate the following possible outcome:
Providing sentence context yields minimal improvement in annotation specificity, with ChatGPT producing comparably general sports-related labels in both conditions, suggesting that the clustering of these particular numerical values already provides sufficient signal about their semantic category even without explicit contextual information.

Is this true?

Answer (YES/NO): NO